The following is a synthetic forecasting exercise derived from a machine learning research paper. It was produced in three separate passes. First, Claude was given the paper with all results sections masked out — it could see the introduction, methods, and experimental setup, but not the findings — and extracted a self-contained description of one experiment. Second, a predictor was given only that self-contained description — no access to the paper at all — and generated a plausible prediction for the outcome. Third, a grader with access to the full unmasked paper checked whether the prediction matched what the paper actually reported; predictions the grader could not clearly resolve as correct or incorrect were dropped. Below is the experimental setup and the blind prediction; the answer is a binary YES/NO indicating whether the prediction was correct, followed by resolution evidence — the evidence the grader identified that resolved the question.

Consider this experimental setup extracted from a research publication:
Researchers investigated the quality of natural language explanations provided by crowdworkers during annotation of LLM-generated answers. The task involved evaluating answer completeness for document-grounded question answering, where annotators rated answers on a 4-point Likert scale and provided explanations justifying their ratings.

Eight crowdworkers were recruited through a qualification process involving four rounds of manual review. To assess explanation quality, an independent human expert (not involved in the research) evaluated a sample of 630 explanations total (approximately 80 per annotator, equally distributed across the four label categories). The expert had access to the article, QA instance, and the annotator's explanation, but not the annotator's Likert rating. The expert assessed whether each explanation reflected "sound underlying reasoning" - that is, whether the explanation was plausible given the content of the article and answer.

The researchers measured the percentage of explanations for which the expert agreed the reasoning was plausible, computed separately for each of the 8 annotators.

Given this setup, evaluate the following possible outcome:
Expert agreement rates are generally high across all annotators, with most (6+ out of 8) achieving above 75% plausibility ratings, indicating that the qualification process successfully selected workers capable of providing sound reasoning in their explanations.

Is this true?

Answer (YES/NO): YES